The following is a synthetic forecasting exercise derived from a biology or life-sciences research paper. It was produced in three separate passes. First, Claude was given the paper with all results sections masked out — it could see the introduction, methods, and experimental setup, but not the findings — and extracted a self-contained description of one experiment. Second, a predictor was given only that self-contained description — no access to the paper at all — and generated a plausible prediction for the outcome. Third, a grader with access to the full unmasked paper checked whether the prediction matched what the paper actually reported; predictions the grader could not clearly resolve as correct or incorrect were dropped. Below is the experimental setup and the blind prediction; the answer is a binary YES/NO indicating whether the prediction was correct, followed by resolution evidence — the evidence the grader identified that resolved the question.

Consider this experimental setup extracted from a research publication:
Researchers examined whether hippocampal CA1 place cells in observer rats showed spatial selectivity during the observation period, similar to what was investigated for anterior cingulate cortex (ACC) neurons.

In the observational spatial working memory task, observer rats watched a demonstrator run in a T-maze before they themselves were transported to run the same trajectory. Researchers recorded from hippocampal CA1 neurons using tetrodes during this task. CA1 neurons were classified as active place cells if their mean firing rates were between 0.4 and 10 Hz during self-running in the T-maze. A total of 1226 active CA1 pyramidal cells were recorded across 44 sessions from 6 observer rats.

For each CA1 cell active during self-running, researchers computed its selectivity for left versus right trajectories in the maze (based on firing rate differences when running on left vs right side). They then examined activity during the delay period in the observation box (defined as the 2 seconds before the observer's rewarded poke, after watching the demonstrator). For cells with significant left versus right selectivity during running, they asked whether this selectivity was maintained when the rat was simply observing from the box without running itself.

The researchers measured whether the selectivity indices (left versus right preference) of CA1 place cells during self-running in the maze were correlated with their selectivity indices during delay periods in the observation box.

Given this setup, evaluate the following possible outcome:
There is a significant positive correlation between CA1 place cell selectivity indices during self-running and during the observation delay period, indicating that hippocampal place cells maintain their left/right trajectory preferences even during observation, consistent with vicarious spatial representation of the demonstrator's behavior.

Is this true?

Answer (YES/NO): NO